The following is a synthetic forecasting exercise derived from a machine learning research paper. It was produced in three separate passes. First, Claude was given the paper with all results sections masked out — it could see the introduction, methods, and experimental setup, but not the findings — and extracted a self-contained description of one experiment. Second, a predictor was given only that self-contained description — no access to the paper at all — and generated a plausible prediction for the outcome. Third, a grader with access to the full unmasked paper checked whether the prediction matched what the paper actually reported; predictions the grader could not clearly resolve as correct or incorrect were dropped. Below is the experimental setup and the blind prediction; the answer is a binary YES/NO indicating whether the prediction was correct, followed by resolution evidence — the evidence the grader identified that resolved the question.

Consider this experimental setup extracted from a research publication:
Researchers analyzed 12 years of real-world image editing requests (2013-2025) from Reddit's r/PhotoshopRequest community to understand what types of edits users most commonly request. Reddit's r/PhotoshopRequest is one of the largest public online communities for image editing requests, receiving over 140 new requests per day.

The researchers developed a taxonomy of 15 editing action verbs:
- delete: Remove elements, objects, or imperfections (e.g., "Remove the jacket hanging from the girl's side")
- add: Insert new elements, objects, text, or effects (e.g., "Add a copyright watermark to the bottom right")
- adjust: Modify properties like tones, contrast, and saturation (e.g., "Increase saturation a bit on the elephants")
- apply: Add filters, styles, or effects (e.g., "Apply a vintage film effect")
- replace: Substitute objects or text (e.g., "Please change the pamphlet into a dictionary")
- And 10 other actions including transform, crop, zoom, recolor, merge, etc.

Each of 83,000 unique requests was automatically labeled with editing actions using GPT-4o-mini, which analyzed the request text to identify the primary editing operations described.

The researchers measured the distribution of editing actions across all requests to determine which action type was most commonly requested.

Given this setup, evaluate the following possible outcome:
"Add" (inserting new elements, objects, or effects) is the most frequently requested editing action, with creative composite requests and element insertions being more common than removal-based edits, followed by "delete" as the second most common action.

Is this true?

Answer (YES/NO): NO